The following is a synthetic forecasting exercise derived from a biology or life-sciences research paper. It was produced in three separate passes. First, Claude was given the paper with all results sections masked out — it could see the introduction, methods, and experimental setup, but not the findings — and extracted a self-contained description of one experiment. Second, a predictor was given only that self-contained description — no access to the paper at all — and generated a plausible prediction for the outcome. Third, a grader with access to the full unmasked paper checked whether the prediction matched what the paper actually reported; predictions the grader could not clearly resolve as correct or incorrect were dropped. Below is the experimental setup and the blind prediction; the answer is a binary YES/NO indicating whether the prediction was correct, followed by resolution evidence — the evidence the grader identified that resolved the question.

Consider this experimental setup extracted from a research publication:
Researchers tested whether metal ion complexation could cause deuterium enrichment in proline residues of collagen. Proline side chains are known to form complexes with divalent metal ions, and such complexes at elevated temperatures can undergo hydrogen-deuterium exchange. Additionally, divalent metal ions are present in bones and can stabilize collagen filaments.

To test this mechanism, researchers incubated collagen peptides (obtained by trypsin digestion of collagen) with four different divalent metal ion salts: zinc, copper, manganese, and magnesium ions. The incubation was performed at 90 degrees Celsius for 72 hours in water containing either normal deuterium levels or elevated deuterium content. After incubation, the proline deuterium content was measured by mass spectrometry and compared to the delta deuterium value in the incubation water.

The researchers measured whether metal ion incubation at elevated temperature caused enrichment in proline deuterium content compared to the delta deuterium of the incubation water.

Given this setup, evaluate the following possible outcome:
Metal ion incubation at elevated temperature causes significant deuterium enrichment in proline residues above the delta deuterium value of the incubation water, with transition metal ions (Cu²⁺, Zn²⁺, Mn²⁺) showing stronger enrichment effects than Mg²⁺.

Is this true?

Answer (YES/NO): NO